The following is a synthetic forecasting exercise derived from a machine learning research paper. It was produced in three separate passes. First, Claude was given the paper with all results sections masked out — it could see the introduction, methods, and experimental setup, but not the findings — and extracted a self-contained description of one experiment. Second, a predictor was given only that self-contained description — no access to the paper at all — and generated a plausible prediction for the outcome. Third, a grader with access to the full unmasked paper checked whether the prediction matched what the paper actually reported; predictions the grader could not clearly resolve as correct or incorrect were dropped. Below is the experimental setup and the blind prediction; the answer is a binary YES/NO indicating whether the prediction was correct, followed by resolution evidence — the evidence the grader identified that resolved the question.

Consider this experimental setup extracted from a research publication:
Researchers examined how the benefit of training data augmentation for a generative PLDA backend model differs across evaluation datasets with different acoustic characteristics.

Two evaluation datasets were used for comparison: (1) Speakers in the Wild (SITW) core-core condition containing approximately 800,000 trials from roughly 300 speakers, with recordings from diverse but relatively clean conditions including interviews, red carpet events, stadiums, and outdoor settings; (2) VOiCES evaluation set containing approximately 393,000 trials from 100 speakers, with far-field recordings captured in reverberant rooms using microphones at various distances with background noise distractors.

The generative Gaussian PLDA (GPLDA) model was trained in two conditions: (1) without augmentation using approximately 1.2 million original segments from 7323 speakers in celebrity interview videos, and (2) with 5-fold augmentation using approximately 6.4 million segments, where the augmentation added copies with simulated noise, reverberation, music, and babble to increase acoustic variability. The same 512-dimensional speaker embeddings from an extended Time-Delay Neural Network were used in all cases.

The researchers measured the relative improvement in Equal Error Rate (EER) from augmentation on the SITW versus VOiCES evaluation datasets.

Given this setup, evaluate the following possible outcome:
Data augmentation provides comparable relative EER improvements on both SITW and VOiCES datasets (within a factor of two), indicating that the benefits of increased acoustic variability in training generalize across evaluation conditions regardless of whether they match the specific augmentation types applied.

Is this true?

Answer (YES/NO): NO